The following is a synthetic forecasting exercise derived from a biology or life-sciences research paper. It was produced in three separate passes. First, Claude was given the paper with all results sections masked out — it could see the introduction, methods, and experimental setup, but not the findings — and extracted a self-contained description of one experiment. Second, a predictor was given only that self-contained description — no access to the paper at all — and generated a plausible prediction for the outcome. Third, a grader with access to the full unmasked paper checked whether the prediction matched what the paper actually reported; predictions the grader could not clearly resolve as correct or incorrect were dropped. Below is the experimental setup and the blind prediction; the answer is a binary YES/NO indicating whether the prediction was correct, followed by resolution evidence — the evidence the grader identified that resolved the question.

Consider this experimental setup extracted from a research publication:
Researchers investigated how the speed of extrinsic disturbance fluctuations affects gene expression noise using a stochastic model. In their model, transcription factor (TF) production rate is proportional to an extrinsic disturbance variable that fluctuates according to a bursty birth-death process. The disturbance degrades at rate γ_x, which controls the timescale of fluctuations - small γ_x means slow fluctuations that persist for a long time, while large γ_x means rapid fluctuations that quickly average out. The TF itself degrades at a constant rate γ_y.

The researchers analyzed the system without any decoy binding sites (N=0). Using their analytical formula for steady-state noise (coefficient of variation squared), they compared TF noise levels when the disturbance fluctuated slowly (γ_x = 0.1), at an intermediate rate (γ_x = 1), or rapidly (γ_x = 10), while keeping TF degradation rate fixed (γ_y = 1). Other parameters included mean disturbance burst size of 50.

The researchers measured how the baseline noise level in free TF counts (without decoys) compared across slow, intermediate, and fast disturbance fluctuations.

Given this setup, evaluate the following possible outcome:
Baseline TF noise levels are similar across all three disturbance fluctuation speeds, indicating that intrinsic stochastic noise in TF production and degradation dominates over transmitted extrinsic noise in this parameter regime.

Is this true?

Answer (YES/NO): NO